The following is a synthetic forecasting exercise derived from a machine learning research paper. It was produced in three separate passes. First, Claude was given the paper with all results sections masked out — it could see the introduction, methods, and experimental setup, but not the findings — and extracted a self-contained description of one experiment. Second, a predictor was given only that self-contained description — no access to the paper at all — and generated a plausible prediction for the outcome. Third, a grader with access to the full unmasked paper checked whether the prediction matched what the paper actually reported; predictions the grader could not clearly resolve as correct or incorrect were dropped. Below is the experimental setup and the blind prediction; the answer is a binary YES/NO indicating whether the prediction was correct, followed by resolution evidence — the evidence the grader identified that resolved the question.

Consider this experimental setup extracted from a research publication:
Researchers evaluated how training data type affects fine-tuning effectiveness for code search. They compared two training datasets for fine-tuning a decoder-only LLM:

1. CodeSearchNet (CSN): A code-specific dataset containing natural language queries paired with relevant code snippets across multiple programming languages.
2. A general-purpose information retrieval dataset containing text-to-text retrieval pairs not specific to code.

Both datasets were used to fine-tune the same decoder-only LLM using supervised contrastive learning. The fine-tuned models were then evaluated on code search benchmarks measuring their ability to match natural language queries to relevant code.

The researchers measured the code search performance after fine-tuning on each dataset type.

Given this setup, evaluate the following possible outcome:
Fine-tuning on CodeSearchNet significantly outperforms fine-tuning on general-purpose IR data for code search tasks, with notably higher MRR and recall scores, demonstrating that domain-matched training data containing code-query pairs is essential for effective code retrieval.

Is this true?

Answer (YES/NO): NO